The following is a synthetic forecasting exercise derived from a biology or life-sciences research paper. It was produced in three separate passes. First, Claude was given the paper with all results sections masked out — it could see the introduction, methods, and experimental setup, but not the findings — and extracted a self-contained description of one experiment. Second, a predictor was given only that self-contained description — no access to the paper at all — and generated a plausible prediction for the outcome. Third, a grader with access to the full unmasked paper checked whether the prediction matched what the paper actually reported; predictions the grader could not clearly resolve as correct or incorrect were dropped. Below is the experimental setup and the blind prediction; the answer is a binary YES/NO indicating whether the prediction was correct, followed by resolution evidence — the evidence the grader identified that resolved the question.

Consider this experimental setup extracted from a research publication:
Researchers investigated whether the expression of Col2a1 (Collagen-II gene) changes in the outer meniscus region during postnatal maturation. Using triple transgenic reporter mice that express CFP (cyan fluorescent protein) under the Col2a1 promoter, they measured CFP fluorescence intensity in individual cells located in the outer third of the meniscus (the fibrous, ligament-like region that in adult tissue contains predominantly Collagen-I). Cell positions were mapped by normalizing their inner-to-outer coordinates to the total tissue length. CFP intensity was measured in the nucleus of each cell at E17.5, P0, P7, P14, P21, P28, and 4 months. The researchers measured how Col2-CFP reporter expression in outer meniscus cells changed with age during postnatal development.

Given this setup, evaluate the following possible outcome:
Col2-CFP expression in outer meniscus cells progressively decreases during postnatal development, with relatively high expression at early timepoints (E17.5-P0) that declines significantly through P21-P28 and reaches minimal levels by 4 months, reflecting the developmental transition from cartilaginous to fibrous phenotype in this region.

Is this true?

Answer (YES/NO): NO